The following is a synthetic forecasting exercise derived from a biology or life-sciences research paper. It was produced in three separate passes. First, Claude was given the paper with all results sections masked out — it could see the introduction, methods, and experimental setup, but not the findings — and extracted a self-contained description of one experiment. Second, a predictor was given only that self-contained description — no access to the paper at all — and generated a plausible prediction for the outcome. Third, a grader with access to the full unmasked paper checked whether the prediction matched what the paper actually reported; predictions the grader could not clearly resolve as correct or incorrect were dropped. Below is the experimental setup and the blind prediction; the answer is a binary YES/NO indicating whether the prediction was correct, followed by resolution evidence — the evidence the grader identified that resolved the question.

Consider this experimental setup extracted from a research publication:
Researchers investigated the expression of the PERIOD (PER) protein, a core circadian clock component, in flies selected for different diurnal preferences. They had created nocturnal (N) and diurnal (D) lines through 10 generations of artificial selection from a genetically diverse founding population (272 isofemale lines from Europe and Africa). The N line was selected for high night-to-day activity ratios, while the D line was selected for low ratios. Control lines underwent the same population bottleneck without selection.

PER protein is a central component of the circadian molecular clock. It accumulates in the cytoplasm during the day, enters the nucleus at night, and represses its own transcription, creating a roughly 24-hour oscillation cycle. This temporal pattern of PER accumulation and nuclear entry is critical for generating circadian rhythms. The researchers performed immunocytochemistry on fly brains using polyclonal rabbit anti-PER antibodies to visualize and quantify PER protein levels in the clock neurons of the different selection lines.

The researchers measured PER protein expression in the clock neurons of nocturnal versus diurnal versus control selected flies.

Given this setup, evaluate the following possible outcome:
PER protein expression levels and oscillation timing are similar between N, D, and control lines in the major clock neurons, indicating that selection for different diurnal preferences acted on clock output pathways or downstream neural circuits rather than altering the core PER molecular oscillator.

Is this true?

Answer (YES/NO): NO